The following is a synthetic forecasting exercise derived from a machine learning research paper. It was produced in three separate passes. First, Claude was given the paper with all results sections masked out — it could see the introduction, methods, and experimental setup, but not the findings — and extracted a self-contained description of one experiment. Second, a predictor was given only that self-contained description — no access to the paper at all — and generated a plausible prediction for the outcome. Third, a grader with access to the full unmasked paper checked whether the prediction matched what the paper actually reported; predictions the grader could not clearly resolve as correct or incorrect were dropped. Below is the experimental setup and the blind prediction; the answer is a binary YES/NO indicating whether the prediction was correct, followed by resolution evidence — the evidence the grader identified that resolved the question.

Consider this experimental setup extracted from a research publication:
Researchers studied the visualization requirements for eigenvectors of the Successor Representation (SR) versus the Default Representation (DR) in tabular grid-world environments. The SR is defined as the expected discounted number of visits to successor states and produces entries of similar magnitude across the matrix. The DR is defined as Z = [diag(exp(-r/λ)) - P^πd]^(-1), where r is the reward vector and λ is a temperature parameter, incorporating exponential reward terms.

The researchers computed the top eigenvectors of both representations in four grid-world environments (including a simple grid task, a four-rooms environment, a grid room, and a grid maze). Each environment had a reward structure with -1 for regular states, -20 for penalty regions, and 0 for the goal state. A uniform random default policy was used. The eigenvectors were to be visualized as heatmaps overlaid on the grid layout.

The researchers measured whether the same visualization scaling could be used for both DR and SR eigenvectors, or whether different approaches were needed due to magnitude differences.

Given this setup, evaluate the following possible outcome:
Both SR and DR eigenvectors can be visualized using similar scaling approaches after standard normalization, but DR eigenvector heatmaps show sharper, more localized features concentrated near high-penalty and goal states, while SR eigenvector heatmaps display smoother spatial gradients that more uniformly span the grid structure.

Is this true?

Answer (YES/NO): NO